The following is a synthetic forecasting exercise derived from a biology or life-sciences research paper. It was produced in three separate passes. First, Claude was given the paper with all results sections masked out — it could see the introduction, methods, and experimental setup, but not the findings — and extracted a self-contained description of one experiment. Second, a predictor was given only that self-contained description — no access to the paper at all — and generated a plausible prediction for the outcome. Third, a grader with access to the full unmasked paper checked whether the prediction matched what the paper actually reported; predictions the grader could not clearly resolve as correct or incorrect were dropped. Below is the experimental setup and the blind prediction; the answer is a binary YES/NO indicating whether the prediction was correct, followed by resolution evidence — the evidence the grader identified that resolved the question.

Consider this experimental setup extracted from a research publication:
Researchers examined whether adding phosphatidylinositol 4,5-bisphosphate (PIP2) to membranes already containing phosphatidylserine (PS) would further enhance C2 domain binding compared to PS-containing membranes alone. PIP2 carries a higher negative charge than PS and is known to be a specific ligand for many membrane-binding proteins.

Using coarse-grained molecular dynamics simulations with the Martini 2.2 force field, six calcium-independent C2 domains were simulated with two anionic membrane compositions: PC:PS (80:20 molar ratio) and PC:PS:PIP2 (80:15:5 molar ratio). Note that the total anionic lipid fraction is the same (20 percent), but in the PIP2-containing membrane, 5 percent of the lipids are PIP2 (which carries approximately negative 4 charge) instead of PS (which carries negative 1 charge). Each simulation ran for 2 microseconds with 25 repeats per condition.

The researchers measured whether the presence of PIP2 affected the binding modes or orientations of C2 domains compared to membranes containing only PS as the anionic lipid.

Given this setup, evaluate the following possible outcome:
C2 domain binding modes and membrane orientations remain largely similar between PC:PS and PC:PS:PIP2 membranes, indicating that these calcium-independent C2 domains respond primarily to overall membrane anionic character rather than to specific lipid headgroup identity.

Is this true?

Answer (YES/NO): NO